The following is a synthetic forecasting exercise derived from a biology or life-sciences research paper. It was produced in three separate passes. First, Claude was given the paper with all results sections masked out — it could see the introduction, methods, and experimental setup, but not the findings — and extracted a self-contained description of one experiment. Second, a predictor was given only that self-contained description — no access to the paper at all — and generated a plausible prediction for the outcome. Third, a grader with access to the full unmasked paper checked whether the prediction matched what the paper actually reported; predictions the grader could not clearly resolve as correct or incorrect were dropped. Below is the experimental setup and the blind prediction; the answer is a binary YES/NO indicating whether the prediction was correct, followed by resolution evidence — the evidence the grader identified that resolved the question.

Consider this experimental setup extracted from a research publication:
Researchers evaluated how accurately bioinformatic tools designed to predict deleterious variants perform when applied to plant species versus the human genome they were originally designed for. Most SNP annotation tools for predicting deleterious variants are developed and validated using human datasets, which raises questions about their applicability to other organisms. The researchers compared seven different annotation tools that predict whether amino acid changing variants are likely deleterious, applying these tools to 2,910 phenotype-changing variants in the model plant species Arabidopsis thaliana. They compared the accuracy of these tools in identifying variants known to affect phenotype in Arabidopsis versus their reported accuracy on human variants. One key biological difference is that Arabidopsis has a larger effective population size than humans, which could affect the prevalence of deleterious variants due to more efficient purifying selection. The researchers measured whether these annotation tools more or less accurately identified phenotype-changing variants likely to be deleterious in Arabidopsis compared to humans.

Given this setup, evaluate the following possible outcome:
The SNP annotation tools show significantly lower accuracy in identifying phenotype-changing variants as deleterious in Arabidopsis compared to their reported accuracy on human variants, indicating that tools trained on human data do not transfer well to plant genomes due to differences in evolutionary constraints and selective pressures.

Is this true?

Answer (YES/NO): NO